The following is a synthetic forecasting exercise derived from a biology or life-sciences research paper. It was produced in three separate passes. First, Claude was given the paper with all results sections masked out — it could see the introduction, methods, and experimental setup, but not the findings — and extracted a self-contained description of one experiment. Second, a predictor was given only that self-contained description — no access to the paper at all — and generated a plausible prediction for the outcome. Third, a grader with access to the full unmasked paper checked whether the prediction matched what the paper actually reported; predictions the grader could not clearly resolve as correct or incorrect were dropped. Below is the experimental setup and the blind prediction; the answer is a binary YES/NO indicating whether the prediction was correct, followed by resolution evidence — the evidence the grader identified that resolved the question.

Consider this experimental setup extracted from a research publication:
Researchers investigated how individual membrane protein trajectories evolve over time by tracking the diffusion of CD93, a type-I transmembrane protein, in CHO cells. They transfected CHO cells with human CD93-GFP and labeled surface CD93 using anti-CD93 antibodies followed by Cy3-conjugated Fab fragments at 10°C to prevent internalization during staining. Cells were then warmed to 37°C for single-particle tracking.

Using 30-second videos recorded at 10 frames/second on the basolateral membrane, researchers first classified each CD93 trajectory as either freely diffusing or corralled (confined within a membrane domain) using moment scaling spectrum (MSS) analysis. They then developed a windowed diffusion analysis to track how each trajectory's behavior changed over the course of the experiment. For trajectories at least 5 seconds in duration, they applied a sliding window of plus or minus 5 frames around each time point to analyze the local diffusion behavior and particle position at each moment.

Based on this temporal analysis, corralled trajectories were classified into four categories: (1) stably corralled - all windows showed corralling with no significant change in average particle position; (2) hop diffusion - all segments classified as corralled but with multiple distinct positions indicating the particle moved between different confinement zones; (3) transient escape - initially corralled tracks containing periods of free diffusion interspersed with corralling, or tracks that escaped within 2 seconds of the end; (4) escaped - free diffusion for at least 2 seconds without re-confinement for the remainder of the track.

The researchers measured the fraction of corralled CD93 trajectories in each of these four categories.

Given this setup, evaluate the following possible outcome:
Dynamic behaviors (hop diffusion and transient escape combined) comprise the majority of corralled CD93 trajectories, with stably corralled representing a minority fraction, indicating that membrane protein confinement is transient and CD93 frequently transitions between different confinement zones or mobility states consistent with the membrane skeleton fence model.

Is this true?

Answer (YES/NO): NO